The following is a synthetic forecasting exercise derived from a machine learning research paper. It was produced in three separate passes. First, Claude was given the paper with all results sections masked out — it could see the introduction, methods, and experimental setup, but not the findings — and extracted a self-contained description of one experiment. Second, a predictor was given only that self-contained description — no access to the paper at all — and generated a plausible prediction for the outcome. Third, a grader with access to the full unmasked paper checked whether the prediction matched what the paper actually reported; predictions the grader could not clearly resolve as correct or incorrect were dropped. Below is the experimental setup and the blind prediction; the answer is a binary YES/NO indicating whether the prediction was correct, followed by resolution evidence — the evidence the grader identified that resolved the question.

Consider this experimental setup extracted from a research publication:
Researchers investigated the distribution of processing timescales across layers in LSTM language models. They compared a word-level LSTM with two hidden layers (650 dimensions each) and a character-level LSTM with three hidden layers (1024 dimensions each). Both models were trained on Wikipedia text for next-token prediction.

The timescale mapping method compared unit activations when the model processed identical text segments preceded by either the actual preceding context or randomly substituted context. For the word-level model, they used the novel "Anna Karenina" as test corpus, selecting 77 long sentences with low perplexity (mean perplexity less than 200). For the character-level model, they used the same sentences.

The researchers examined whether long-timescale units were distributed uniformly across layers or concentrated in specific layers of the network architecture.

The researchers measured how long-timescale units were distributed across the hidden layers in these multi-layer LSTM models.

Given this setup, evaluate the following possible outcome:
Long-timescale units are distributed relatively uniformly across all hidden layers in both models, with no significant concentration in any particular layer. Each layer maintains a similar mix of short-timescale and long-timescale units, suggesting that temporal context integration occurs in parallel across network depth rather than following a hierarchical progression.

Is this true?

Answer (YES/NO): NO